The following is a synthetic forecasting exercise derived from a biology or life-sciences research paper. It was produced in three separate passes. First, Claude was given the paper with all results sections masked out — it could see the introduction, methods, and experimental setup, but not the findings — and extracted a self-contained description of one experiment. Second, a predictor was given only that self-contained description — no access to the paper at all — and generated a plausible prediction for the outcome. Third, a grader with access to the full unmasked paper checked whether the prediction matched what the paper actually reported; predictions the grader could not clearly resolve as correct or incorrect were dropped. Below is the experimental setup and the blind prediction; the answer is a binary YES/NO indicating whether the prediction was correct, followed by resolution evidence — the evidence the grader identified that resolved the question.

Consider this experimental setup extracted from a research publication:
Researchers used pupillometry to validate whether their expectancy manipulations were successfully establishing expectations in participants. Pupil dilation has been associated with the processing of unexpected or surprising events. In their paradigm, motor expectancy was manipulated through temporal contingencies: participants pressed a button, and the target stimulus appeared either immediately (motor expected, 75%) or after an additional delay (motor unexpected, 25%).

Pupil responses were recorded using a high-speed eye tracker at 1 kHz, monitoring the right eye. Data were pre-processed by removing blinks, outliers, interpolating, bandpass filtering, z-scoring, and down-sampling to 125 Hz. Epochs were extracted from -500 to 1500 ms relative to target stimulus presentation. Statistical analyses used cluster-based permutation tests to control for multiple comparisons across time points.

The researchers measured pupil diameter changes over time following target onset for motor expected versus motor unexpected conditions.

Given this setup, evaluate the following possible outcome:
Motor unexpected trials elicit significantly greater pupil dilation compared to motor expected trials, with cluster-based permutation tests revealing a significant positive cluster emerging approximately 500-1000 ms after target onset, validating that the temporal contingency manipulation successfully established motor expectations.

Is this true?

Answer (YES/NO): NO